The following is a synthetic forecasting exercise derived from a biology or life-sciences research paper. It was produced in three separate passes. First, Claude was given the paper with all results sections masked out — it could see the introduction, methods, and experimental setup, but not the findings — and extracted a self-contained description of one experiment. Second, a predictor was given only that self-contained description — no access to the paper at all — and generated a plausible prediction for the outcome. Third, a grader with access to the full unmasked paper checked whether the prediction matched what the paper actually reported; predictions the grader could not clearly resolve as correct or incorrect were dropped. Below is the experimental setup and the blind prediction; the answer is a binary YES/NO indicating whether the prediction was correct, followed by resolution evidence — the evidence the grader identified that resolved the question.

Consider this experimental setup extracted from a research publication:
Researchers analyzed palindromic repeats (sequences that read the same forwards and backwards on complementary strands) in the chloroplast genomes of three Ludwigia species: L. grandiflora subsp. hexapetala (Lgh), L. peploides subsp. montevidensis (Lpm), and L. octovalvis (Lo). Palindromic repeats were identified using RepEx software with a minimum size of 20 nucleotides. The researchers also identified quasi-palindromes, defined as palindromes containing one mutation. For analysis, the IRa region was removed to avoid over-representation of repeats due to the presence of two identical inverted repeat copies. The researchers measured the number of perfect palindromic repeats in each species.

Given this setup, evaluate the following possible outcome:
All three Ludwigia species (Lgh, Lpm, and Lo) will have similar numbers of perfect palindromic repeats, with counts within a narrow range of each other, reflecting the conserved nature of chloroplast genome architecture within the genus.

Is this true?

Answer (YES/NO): NO